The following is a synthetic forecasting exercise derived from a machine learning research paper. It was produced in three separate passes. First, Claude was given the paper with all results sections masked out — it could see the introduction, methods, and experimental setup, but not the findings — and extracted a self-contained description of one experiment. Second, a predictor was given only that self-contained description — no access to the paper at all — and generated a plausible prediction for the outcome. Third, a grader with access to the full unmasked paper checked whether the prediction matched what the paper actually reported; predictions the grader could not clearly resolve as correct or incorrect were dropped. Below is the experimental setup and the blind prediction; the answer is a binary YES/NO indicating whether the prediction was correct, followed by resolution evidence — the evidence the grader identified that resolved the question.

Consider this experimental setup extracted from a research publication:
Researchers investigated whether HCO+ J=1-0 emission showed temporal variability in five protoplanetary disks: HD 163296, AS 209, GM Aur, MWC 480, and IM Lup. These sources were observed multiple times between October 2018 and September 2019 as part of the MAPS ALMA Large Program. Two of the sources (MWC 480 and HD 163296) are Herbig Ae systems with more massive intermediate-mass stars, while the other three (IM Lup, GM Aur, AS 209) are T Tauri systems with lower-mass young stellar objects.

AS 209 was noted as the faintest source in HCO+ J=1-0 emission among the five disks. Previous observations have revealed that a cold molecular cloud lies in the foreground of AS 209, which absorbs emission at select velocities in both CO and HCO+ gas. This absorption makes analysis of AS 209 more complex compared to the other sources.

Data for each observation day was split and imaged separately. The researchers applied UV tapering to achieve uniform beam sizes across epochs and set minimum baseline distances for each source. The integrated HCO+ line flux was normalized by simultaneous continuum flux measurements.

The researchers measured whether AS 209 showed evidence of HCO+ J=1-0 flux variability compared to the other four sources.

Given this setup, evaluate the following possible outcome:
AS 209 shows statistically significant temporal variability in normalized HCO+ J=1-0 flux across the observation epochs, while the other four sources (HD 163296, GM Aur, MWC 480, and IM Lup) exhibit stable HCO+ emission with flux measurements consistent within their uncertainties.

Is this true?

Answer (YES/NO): NO